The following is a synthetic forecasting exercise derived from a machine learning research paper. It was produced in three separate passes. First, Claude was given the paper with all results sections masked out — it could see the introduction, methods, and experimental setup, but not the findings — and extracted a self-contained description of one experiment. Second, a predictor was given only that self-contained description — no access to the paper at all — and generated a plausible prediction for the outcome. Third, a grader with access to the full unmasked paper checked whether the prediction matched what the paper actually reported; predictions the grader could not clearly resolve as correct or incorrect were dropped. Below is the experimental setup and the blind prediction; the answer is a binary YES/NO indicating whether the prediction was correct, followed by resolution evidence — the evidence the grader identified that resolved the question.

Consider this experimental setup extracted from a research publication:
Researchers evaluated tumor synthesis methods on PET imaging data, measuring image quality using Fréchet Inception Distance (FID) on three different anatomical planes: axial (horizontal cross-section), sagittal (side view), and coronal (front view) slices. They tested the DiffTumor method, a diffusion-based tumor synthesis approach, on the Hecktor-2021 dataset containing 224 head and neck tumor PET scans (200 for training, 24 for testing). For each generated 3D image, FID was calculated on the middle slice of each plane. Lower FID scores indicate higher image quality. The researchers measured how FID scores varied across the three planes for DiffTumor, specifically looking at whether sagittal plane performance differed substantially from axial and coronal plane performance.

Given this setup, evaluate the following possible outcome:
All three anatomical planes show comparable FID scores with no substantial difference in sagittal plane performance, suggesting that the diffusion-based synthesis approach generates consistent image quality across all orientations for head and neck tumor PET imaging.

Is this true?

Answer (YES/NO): NO